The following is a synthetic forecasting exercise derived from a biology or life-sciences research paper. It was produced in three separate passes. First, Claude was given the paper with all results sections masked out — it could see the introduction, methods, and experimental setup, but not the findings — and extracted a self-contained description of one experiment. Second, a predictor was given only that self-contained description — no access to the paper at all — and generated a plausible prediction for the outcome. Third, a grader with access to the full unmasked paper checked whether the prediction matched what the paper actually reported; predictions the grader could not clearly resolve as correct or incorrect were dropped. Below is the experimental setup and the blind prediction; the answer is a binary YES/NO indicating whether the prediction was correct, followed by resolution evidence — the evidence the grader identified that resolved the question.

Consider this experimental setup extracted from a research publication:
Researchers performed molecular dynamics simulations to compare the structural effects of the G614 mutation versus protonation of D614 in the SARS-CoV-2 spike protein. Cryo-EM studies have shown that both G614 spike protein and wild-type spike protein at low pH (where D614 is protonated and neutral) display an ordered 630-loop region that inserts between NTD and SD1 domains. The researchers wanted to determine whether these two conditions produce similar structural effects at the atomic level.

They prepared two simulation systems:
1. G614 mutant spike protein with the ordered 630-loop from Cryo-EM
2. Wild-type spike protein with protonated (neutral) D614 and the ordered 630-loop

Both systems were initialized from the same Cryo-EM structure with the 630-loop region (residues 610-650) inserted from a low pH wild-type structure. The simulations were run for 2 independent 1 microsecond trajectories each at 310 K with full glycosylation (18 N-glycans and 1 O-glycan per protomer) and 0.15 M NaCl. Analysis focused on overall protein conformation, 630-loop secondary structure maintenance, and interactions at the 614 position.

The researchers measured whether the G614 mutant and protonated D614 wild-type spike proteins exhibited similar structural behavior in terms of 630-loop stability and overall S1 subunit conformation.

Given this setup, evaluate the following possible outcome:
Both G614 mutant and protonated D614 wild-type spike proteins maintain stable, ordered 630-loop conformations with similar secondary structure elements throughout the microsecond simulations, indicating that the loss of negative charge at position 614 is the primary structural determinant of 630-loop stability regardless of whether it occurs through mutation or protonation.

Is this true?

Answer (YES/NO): NO